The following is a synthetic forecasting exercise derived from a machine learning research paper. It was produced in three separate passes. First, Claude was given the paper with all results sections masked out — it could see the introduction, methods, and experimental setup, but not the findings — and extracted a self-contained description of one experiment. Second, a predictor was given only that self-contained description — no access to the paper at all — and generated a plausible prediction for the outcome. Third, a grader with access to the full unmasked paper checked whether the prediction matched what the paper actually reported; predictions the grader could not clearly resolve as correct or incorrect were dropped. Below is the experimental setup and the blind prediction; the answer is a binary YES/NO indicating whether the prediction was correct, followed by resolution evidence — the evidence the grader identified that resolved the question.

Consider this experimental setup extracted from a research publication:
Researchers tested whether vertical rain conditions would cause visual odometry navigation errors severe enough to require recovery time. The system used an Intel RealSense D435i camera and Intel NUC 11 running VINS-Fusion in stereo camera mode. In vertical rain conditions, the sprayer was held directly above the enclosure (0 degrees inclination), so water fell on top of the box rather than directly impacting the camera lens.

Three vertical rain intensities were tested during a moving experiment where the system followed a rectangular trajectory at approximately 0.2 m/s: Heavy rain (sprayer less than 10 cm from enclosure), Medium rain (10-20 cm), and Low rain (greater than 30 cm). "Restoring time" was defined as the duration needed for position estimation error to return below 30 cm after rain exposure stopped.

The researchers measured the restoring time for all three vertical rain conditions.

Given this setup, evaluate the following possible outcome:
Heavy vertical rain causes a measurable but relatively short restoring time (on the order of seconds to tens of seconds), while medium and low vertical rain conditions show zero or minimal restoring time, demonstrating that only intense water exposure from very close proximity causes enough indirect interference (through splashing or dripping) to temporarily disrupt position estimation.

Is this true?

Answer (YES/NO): NO